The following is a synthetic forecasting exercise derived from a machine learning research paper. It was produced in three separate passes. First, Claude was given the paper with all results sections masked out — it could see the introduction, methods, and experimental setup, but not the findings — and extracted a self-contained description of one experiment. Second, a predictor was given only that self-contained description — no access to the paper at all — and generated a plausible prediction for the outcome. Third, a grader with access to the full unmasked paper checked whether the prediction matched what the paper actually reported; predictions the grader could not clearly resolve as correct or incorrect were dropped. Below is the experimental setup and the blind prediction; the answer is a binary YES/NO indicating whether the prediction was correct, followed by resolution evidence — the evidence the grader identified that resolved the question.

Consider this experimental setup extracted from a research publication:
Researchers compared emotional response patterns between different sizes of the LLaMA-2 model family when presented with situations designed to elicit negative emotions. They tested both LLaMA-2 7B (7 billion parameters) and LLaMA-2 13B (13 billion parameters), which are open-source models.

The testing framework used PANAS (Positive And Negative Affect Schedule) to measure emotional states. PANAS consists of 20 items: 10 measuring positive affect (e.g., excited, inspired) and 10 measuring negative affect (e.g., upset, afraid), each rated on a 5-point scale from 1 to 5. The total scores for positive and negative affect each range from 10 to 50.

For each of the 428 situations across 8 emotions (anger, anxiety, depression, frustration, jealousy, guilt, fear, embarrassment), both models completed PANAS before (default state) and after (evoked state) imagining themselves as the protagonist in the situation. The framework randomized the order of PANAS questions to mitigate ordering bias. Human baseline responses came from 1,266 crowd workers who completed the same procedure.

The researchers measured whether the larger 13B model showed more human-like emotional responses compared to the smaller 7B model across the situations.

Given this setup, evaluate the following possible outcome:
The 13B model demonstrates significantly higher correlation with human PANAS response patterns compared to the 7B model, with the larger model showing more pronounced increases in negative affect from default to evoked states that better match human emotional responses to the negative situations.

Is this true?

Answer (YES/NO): NO